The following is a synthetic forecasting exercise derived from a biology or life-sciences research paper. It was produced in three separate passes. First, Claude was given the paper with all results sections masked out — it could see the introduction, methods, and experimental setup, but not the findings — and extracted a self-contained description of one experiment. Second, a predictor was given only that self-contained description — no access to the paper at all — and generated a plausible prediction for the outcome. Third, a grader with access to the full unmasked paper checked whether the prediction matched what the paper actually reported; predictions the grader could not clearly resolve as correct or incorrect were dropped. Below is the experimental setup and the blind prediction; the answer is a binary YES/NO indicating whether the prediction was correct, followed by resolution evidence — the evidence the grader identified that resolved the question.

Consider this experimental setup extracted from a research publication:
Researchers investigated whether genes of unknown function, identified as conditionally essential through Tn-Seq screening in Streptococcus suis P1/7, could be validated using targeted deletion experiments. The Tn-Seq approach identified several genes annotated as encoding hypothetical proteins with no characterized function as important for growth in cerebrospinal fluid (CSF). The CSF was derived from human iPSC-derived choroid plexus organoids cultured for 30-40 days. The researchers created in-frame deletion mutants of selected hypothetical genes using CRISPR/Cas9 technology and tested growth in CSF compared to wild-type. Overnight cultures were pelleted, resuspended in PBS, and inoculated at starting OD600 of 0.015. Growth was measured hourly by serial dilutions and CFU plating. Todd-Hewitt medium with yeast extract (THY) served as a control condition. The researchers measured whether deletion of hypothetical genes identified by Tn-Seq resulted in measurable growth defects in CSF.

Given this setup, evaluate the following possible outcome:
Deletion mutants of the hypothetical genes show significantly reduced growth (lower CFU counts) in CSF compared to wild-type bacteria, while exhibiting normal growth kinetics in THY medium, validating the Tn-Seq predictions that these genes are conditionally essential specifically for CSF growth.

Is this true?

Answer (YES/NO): NO